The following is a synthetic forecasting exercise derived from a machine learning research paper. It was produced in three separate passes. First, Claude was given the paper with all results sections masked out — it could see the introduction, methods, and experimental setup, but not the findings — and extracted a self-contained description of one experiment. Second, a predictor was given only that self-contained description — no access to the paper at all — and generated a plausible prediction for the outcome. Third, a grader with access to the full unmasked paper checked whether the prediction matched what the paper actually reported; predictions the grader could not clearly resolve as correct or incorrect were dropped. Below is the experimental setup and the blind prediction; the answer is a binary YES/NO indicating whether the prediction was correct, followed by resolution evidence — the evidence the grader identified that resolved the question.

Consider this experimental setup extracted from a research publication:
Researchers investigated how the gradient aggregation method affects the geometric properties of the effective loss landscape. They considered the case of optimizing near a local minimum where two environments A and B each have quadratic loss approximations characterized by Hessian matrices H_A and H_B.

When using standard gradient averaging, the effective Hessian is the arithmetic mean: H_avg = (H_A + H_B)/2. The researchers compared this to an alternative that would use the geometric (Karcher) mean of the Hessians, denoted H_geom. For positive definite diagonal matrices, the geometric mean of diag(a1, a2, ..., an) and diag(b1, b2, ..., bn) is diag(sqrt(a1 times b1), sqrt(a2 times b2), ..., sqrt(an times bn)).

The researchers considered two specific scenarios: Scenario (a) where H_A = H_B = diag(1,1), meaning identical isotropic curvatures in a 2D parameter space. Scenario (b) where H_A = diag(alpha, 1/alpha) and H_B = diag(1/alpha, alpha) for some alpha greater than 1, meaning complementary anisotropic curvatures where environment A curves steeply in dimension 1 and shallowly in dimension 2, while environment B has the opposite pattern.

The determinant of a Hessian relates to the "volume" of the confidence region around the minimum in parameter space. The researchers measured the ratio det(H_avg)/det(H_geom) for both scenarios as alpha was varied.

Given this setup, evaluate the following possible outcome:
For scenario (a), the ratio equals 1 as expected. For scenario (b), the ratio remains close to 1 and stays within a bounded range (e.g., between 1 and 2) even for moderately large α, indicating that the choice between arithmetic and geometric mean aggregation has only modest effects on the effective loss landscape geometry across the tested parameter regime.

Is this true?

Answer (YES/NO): NO